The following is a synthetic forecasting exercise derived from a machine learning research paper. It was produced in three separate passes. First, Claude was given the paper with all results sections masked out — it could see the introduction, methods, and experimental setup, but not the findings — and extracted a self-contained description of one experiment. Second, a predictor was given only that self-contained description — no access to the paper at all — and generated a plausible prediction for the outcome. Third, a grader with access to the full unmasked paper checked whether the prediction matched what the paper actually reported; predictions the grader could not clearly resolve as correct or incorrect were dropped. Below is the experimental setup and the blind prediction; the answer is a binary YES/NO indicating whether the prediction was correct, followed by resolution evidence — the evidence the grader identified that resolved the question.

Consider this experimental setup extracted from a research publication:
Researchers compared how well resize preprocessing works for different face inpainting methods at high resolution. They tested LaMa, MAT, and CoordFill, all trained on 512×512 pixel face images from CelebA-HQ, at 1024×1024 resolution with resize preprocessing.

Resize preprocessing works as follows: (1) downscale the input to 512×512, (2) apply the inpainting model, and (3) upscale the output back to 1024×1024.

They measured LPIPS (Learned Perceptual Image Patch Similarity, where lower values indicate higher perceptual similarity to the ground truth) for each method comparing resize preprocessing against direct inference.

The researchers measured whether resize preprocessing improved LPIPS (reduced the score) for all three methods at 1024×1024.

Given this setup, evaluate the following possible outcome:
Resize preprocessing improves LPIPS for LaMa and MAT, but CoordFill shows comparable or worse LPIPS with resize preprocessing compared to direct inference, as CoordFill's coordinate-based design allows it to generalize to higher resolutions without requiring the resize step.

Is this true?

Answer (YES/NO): NO